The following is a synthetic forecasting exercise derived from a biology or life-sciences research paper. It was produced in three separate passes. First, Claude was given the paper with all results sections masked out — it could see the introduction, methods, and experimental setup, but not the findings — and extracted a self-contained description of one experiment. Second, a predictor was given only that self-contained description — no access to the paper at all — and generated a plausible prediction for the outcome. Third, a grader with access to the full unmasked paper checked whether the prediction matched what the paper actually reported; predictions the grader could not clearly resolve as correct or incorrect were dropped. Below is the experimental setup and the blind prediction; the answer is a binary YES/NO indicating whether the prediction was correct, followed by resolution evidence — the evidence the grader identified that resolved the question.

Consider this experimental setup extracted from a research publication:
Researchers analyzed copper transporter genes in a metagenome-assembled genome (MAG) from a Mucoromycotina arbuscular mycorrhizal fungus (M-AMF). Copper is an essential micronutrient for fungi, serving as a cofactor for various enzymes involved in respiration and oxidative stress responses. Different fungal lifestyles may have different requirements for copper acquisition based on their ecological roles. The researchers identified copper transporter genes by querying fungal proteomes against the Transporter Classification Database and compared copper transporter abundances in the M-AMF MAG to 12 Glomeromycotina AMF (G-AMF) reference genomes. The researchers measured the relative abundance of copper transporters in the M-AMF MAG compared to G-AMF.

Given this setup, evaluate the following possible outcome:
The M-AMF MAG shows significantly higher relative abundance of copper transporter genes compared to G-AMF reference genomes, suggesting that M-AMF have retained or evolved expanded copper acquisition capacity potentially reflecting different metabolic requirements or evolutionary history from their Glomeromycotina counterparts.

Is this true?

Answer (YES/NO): NO